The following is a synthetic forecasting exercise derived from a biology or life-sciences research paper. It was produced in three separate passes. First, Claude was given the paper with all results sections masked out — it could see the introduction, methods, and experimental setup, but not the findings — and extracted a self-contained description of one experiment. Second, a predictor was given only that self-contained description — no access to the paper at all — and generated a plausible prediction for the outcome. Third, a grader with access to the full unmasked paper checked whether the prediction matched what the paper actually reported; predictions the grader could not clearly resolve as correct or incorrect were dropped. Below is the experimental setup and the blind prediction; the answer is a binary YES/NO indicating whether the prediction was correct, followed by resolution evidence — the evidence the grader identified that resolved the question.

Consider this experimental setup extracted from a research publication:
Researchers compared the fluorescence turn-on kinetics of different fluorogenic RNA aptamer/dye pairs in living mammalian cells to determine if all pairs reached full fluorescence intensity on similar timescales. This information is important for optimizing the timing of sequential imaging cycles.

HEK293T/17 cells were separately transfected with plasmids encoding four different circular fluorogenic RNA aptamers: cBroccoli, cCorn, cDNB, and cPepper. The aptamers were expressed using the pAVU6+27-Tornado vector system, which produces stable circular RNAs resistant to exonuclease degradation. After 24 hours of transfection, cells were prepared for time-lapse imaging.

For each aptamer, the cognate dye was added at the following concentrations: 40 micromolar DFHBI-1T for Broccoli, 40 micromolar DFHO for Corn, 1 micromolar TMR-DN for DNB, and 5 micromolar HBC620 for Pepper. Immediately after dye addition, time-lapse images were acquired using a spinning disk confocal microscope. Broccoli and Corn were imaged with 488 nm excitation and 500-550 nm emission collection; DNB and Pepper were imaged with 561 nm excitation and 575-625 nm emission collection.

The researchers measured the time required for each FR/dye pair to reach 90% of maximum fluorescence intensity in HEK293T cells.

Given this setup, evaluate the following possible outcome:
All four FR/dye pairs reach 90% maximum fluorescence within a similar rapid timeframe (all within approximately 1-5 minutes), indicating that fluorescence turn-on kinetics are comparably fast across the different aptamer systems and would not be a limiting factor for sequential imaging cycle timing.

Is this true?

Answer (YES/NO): NO